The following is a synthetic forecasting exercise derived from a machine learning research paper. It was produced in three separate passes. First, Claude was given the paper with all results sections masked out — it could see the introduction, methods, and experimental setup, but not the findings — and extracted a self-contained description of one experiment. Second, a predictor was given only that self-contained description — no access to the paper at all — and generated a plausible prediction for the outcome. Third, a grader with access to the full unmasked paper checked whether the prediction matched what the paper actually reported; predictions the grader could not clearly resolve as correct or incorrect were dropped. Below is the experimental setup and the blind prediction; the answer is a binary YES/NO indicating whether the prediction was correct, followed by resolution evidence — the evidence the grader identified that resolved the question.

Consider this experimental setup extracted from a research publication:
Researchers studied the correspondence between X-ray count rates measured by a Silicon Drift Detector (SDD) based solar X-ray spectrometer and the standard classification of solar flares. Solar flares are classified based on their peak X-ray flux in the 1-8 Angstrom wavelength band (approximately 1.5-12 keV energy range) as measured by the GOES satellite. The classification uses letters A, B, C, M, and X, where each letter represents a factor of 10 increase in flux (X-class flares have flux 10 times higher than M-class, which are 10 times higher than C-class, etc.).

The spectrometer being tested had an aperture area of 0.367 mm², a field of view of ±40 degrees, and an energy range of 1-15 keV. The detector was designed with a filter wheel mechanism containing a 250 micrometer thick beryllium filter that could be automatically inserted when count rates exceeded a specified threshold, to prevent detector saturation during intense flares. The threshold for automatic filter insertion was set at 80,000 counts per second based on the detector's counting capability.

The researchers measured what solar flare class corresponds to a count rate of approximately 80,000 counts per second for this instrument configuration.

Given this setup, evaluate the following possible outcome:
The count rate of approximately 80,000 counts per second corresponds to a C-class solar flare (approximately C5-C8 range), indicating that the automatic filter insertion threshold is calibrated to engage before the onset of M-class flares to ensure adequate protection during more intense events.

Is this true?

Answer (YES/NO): NO